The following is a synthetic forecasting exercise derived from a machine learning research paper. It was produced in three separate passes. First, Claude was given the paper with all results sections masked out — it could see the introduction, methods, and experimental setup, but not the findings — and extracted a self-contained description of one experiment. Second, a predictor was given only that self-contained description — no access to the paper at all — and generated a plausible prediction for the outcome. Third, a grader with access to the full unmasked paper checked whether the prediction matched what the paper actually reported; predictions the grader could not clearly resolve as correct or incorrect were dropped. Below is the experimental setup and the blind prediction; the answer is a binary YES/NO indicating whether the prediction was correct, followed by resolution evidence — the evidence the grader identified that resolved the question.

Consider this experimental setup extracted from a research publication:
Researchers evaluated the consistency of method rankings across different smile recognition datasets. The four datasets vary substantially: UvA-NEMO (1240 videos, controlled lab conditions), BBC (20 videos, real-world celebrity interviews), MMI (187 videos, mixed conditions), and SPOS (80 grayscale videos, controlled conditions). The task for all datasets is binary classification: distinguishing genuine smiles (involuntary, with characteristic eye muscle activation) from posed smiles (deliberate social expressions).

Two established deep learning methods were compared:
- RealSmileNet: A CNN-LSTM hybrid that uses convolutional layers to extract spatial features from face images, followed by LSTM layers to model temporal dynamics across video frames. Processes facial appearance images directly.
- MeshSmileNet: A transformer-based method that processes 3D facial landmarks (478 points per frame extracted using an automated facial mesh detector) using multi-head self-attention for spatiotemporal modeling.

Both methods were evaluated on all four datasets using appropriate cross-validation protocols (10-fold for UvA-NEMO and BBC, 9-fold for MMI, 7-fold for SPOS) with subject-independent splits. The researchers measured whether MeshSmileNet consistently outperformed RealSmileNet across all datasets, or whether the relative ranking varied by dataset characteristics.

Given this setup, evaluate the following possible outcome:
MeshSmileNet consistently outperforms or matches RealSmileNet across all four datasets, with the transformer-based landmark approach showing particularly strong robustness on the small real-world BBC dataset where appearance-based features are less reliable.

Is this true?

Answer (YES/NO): NO